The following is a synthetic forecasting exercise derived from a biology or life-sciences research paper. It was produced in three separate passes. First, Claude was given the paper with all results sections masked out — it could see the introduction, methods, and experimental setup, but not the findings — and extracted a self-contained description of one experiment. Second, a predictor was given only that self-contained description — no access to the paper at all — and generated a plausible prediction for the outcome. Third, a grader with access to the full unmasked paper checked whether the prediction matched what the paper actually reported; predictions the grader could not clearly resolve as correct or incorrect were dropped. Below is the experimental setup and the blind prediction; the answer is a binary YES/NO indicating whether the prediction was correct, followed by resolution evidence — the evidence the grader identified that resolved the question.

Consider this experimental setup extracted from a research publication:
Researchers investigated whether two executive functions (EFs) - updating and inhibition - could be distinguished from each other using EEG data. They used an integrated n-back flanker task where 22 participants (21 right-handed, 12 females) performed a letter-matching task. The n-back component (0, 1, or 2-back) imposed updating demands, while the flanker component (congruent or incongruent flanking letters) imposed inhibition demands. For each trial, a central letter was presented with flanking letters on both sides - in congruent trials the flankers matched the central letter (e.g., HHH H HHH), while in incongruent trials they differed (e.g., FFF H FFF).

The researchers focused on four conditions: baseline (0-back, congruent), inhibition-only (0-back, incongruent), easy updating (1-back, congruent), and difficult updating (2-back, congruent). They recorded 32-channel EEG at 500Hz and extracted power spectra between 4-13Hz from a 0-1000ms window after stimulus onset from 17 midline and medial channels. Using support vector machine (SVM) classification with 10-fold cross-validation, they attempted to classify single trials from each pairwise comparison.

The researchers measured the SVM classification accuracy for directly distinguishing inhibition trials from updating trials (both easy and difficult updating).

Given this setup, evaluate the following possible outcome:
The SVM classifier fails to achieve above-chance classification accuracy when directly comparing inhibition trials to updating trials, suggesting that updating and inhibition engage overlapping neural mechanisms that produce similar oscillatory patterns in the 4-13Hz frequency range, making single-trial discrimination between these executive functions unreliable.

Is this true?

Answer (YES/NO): NO